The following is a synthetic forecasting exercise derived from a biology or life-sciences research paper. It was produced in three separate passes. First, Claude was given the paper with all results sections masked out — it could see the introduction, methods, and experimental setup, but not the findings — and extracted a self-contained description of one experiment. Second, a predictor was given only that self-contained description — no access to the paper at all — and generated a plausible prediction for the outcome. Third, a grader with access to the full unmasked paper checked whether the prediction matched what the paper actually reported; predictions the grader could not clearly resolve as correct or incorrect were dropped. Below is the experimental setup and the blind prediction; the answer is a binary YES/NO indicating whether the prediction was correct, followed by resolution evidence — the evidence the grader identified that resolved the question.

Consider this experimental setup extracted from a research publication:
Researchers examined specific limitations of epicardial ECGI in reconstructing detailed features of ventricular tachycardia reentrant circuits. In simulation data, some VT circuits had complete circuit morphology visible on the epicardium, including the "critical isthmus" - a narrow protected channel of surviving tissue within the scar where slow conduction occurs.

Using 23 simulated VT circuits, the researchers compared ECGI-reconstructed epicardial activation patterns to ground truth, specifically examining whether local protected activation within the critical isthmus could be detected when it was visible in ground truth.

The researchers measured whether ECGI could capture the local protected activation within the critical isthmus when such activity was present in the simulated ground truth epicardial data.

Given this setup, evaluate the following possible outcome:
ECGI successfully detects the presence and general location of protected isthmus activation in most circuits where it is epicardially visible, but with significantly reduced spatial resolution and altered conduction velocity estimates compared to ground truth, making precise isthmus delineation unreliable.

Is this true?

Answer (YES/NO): NO